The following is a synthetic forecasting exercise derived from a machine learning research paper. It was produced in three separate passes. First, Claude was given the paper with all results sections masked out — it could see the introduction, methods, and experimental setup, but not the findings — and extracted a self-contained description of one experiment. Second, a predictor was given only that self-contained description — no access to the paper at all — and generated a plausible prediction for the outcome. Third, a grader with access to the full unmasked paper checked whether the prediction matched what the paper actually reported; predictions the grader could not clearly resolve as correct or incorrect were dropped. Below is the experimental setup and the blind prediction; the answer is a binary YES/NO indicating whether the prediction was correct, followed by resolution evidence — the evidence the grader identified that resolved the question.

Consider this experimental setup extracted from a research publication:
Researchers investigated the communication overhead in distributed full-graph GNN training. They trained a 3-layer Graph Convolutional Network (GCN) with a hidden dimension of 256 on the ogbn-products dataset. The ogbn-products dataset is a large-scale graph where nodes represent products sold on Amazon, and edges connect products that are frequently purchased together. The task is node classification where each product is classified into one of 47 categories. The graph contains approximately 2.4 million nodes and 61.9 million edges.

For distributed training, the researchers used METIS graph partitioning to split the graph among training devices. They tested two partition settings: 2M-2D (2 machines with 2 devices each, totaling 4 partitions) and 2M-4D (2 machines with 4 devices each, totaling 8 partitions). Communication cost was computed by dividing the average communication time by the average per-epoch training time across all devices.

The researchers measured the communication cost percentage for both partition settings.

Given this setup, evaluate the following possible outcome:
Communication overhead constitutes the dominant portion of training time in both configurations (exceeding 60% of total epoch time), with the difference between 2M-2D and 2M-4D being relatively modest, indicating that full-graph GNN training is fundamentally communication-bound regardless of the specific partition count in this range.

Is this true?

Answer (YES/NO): YES